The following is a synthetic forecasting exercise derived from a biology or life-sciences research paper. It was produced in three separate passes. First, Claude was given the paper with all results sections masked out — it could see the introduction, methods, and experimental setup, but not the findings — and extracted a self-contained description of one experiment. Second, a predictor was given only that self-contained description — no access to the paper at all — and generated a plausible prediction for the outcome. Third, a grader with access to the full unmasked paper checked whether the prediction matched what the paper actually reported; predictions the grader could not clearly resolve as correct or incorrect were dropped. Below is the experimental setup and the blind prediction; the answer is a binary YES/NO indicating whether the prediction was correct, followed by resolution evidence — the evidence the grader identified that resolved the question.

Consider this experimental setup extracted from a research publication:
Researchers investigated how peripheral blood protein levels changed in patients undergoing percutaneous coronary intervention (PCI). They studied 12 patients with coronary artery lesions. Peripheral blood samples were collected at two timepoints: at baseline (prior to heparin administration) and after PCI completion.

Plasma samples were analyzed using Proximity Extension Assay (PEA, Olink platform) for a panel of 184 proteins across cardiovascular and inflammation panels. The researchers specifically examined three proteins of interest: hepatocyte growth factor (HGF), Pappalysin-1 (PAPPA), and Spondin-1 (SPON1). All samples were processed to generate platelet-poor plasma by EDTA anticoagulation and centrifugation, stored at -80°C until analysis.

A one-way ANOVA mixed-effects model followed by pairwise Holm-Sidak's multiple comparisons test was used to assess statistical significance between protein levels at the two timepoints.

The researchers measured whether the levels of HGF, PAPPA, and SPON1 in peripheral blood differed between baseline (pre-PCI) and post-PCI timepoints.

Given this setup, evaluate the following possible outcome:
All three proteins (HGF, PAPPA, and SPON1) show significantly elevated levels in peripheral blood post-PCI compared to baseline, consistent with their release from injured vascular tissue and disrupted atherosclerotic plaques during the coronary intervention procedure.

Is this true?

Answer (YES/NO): YES